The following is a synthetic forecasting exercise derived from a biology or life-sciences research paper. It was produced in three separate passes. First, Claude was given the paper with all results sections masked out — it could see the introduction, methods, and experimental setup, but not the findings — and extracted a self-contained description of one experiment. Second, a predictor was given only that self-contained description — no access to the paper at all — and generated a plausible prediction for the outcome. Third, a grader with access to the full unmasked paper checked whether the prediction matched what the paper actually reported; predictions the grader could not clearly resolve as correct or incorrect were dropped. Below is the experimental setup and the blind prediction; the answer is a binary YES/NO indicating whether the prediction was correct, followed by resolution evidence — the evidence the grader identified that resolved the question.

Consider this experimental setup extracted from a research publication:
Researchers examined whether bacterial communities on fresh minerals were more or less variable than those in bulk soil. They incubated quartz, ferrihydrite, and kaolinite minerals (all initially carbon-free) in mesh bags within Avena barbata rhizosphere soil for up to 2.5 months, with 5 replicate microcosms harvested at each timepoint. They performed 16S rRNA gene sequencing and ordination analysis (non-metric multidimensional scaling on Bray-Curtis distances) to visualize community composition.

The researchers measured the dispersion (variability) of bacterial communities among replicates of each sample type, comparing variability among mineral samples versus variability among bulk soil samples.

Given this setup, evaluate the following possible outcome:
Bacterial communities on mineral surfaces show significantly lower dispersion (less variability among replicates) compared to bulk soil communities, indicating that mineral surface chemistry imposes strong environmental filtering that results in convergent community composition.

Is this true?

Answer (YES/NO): NO